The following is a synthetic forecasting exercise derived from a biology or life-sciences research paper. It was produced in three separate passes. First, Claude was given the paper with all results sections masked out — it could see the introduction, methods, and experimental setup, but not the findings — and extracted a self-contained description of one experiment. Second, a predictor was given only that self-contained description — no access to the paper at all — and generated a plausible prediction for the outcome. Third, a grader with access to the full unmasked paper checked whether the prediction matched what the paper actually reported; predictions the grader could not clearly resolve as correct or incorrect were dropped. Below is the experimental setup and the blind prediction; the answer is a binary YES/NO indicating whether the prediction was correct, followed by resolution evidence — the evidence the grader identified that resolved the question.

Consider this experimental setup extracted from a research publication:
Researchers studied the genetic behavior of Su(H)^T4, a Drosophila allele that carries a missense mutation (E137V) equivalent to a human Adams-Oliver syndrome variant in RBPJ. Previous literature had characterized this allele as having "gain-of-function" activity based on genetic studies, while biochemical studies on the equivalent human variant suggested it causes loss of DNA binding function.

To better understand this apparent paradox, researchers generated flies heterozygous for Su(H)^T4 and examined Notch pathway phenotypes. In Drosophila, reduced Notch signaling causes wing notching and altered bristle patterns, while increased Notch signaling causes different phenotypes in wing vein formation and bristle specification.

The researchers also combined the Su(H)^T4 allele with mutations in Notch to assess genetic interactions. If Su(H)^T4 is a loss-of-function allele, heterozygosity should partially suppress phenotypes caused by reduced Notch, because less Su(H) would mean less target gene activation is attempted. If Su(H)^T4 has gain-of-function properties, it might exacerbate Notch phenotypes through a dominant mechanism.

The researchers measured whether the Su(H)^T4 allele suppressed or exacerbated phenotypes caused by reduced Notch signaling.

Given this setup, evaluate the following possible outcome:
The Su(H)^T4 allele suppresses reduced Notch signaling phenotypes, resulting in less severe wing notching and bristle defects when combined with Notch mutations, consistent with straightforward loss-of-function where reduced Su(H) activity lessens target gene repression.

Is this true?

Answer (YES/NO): NO